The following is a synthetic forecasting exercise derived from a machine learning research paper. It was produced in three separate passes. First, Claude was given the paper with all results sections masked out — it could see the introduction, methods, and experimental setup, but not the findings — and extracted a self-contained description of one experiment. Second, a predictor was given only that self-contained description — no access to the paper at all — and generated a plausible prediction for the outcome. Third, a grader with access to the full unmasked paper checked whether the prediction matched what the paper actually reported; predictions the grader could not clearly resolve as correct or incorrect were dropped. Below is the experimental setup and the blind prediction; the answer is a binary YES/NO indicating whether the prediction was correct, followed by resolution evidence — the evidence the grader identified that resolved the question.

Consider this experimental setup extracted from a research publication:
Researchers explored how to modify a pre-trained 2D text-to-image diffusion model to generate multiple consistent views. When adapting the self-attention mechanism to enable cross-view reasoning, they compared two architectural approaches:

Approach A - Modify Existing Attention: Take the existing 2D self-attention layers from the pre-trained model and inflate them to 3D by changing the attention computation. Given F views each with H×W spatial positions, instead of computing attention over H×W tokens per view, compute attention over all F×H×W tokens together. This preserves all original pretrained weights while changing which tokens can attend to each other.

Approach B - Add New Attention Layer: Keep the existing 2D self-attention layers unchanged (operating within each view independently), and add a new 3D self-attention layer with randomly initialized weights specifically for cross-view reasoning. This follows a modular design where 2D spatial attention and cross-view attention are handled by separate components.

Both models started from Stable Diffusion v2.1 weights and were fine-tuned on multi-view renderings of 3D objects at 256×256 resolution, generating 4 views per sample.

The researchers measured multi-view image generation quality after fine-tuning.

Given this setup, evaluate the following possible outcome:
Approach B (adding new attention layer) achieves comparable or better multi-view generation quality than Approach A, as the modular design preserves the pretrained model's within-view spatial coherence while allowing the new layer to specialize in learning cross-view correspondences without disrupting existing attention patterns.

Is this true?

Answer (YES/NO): NO